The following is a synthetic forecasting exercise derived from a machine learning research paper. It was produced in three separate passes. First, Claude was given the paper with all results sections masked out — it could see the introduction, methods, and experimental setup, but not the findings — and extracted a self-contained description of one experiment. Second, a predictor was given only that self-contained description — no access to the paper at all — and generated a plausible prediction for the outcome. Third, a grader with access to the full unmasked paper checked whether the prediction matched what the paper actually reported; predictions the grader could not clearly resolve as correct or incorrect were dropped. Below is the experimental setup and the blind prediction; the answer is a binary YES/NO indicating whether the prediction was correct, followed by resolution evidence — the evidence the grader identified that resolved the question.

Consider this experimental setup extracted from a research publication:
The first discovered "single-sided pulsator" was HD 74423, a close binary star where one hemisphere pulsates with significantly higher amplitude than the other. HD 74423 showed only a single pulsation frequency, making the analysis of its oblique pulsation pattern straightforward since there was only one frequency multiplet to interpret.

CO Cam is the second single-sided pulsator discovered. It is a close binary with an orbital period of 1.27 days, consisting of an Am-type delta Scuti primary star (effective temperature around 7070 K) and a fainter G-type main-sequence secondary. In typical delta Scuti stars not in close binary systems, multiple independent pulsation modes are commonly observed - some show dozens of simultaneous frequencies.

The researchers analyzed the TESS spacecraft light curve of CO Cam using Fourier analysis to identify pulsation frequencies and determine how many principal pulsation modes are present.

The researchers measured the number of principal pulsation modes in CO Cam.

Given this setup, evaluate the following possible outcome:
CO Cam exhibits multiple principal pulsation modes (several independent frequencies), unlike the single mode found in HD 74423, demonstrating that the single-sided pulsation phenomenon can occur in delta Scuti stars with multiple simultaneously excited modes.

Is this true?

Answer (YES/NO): YES